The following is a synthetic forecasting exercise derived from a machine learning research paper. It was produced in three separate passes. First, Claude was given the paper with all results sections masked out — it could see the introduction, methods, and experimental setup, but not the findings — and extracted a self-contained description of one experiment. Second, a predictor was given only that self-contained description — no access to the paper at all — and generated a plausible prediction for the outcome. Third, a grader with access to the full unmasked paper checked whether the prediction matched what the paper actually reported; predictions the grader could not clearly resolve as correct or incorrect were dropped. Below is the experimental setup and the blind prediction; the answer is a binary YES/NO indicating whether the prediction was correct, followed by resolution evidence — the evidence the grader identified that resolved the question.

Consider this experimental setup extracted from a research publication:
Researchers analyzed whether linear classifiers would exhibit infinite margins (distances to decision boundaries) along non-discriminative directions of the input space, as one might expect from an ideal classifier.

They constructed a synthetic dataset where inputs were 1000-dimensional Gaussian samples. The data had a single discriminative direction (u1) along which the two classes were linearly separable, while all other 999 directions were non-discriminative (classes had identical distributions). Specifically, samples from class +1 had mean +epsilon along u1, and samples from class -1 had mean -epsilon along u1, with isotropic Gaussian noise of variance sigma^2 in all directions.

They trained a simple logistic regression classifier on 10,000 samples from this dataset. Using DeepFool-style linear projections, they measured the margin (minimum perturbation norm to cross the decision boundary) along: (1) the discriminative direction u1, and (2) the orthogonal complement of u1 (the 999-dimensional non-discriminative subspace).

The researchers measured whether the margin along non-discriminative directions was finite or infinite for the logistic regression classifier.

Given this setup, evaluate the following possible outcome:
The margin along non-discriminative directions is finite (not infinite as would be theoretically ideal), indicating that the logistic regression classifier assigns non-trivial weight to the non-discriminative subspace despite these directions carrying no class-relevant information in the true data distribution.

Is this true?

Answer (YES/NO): YES